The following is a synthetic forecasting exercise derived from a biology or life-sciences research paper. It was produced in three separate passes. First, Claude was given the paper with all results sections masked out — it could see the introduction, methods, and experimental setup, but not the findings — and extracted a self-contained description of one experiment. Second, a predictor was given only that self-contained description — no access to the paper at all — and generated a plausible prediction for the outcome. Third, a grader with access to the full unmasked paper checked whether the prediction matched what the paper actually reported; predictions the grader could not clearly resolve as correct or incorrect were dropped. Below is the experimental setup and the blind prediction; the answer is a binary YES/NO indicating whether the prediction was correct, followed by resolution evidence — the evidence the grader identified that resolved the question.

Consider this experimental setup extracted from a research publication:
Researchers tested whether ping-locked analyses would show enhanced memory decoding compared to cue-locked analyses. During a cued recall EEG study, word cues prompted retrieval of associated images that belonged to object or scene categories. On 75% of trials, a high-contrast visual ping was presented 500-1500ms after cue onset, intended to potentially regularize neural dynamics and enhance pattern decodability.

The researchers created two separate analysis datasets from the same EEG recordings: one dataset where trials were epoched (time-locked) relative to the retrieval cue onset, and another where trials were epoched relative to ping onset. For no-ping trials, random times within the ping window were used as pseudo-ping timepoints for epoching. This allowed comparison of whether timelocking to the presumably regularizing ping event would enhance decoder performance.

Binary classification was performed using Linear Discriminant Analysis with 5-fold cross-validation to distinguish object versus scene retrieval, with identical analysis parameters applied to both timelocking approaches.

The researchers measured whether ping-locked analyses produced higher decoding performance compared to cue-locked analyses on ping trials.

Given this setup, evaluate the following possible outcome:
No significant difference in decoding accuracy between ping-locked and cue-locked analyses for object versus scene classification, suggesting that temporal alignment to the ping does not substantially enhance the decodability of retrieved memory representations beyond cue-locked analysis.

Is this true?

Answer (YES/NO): YES